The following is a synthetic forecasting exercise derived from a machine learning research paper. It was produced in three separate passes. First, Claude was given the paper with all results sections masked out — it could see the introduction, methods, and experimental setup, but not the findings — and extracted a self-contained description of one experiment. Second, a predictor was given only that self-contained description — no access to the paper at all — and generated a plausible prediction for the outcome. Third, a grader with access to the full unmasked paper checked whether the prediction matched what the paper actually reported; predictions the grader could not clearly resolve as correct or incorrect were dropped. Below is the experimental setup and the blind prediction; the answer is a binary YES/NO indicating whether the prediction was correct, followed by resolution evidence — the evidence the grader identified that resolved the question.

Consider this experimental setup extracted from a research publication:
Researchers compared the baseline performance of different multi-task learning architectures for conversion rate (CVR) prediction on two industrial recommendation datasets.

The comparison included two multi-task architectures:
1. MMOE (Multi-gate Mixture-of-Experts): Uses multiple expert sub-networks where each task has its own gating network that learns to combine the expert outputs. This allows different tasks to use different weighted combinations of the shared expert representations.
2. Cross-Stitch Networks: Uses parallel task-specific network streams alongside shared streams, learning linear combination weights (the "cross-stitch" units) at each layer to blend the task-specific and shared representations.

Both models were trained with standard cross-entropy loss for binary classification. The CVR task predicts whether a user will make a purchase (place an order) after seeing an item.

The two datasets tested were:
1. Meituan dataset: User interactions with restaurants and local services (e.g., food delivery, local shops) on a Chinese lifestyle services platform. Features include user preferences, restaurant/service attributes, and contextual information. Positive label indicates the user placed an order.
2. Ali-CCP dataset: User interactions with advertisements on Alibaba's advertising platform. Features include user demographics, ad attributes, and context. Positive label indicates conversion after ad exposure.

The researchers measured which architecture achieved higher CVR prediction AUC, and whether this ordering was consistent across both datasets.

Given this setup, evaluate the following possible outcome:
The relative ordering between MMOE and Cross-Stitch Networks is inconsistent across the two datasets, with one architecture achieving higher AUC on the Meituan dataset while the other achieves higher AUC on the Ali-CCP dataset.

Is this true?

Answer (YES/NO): NO